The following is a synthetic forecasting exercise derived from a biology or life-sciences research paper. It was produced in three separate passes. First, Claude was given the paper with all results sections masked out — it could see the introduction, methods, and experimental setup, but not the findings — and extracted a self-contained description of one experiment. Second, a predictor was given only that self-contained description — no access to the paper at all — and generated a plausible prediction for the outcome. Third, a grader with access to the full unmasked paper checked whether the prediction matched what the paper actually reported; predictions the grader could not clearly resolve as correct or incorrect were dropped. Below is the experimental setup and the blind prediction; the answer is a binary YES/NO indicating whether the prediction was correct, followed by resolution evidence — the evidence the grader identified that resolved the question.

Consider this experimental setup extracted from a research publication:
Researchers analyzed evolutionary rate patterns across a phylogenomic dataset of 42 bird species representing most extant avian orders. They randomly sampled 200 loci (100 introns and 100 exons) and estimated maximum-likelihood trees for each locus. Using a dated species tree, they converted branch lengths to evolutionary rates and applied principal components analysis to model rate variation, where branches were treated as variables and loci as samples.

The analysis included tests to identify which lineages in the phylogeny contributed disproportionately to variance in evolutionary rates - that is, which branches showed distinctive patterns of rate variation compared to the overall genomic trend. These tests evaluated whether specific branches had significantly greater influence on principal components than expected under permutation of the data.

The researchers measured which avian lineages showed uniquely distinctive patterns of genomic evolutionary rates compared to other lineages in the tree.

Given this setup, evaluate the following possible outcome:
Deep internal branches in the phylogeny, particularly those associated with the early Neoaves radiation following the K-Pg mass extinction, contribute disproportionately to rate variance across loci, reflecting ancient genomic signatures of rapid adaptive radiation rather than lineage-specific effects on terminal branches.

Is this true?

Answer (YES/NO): NO